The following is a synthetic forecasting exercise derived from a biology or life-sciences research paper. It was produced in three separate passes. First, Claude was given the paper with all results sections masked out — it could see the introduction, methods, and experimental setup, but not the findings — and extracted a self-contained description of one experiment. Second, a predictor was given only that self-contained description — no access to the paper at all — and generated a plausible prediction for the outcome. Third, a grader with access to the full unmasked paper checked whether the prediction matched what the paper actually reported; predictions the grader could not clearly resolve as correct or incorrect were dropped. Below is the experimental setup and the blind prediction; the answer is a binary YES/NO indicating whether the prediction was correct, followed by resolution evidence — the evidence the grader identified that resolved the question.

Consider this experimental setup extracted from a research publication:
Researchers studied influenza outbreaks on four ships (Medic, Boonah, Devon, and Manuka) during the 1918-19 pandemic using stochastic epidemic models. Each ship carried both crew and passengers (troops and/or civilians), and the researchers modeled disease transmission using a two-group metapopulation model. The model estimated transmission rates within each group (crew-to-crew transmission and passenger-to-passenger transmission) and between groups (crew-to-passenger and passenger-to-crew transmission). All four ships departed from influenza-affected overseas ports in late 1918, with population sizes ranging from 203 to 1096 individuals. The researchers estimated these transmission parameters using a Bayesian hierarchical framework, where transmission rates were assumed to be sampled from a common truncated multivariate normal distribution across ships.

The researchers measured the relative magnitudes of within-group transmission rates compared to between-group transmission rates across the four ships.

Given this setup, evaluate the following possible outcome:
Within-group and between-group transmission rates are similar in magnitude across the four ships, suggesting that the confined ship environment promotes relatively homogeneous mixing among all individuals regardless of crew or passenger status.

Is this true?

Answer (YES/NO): NO